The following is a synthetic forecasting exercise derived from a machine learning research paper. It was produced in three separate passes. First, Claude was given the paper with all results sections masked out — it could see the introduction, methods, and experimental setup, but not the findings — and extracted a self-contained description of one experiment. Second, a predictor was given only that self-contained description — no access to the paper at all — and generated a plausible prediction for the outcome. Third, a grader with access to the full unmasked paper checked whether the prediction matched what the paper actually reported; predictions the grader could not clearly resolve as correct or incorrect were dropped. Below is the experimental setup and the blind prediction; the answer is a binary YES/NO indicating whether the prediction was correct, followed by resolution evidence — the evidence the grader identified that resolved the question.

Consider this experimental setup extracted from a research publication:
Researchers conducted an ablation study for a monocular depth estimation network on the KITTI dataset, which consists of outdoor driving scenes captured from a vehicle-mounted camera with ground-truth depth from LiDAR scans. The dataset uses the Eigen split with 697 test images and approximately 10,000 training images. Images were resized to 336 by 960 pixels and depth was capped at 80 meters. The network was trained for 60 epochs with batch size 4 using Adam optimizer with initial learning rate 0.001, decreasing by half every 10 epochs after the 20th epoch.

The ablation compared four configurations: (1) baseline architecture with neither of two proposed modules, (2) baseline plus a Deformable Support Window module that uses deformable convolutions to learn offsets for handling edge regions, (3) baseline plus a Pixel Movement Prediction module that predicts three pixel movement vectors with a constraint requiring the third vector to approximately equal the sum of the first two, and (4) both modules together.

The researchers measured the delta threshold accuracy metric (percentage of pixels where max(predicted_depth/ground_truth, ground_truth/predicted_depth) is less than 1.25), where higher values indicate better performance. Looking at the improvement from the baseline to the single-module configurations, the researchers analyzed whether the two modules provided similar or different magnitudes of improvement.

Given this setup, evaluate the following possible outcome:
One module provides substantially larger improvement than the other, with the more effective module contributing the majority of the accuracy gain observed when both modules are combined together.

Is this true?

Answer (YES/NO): YES